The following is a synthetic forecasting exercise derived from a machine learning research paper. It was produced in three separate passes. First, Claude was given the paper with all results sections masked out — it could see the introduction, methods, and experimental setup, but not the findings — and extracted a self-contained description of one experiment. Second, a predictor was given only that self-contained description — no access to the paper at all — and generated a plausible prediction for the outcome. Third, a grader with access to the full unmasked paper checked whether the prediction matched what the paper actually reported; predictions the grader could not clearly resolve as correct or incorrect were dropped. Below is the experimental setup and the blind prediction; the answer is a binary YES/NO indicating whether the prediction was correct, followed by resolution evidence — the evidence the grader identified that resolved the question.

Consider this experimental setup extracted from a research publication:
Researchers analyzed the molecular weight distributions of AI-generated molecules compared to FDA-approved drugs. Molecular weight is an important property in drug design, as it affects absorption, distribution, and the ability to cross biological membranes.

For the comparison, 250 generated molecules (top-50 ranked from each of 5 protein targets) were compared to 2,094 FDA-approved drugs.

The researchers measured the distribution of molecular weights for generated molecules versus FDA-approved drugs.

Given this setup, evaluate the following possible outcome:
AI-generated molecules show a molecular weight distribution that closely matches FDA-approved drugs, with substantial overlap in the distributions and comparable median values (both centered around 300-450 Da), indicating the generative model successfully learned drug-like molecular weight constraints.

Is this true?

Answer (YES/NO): NO